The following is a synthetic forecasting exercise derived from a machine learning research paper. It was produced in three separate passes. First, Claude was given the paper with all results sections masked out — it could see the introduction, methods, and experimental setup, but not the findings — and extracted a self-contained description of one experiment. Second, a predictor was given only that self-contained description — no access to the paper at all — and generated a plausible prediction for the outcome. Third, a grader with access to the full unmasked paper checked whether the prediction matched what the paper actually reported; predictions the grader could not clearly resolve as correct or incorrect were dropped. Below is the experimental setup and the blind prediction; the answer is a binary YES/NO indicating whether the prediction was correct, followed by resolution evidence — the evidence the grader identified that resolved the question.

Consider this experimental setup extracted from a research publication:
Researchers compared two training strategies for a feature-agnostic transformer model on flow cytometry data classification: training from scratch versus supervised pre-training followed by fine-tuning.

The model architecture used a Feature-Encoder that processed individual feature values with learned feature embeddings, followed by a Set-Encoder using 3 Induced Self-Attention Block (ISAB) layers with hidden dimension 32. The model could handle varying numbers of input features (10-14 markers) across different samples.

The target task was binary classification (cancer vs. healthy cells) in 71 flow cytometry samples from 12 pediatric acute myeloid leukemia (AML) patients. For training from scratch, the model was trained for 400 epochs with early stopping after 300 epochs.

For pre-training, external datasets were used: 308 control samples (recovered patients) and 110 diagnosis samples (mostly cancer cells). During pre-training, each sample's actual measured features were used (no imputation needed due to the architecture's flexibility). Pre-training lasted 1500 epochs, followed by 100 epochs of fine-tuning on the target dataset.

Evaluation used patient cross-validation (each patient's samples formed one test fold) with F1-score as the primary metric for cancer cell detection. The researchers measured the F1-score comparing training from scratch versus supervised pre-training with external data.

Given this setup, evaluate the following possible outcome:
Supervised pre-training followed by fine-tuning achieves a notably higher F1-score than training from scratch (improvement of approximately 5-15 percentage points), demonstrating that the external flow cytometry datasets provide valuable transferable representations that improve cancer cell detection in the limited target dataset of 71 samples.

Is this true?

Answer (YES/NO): YES